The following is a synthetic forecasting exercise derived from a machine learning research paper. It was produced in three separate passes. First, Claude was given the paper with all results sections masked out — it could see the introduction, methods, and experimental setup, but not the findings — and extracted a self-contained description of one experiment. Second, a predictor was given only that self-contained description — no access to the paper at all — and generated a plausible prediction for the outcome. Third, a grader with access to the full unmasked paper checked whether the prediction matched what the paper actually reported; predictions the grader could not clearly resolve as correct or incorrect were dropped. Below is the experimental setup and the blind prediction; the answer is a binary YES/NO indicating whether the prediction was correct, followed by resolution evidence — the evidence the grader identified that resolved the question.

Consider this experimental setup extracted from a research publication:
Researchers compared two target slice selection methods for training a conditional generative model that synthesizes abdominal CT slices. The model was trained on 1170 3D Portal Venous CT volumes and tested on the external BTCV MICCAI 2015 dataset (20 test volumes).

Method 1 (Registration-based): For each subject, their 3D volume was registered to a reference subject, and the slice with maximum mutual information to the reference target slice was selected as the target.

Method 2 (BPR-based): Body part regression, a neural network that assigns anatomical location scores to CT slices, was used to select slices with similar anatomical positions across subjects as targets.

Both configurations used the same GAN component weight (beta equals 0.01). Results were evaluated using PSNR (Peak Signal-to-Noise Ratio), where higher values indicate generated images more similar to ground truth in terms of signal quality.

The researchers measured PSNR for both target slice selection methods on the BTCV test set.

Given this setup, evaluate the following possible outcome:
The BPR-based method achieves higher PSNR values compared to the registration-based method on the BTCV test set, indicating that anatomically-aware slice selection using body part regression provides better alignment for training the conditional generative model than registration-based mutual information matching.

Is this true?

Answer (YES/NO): YES